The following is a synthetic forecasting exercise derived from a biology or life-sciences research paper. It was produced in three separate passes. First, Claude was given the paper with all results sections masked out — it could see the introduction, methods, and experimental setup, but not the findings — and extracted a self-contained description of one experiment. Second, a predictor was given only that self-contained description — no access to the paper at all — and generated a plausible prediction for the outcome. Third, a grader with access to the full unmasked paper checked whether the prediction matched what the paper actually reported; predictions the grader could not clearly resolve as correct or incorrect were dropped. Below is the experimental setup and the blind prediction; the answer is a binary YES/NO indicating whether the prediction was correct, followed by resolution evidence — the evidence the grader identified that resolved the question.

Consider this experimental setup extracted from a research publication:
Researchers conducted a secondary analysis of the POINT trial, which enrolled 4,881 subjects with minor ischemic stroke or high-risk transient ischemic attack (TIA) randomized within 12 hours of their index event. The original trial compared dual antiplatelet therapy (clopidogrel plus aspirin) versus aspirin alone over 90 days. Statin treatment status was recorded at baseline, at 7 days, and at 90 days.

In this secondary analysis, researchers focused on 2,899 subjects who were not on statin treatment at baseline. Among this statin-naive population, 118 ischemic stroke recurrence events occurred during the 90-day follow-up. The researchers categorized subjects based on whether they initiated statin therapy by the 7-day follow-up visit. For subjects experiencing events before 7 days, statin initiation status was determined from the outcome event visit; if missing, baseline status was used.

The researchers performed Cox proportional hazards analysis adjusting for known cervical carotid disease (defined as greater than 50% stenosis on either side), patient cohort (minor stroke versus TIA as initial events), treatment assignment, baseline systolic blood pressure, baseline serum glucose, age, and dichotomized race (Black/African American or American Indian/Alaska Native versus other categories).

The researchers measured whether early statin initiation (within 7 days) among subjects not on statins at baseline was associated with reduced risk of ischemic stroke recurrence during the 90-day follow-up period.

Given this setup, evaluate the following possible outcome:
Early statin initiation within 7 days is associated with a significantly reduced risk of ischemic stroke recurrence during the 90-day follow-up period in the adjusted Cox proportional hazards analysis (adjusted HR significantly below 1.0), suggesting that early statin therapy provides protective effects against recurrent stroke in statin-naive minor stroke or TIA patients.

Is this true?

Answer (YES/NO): NO